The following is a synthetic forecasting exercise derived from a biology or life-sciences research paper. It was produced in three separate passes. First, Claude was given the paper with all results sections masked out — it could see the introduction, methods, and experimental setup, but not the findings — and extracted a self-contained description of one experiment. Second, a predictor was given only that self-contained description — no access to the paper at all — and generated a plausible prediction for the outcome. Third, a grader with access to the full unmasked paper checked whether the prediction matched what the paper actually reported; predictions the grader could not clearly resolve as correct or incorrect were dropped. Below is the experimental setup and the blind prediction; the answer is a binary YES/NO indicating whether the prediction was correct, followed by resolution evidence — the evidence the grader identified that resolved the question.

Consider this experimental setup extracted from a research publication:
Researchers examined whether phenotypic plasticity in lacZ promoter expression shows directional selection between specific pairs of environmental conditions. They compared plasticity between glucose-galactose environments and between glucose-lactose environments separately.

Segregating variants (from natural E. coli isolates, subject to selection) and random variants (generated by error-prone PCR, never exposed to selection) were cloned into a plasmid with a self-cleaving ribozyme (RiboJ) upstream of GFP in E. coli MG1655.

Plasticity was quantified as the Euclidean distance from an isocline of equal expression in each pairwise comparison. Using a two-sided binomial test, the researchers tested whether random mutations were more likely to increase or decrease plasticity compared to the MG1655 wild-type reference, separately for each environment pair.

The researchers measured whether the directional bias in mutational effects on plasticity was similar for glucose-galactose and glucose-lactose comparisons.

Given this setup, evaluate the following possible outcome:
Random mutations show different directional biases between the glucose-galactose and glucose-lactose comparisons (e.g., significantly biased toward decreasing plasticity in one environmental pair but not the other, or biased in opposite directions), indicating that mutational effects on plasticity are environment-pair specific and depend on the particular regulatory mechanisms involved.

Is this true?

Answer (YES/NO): NO